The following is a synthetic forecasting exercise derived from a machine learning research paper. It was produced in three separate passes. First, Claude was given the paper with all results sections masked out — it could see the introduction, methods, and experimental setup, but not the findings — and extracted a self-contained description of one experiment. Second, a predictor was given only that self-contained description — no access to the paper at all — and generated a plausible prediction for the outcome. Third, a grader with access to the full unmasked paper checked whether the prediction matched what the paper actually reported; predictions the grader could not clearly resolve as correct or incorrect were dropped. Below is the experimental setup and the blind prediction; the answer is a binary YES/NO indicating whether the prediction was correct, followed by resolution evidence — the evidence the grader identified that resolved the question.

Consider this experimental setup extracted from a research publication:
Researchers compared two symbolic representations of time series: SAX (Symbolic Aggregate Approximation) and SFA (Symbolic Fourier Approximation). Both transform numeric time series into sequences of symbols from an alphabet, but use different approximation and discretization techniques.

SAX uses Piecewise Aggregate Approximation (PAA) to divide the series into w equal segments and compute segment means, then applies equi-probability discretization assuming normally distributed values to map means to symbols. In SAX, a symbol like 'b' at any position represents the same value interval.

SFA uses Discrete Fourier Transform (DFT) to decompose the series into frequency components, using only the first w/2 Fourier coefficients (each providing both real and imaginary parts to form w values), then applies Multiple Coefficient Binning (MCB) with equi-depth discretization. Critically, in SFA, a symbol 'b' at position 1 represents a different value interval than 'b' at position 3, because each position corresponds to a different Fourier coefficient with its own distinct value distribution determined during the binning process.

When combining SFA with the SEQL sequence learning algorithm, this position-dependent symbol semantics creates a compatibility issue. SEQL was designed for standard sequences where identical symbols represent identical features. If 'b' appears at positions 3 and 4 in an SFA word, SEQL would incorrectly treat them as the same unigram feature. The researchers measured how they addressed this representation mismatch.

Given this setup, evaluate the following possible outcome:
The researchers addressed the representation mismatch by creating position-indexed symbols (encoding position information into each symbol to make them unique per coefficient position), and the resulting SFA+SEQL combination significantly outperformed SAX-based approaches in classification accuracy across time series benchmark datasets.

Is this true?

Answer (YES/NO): NO